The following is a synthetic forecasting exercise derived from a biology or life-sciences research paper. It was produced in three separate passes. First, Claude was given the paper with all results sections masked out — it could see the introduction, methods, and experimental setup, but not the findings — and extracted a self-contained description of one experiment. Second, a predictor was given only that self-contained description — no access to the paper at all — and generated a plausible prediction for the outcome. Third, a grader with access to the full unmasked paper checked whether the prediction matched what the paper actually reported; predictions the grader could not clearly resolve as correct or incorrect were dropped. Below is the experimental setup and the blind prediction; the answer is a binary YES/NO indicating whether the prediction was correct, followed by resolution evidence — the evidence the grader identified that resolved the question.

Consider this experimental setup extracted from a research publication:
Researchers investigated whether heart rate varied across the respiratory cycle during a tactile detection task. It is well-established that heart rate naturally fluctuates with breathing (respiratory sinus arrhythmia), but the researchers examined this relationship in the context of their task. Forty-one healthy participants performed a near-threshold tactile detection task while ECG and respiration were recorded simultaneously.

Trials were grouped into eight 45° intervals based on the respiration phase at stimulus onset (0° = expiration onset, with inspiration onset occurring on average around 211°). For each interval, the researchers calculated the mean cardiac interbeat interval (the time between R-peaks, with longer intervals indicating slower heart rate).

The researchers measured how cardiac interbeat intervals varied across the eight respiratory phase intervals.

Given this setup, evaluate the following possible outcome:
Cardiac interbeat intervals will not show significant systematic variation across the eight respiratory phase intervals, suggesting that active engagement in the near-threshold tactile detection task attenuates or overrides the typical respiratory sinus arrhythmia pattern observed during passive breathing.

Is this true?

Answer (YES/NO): NO